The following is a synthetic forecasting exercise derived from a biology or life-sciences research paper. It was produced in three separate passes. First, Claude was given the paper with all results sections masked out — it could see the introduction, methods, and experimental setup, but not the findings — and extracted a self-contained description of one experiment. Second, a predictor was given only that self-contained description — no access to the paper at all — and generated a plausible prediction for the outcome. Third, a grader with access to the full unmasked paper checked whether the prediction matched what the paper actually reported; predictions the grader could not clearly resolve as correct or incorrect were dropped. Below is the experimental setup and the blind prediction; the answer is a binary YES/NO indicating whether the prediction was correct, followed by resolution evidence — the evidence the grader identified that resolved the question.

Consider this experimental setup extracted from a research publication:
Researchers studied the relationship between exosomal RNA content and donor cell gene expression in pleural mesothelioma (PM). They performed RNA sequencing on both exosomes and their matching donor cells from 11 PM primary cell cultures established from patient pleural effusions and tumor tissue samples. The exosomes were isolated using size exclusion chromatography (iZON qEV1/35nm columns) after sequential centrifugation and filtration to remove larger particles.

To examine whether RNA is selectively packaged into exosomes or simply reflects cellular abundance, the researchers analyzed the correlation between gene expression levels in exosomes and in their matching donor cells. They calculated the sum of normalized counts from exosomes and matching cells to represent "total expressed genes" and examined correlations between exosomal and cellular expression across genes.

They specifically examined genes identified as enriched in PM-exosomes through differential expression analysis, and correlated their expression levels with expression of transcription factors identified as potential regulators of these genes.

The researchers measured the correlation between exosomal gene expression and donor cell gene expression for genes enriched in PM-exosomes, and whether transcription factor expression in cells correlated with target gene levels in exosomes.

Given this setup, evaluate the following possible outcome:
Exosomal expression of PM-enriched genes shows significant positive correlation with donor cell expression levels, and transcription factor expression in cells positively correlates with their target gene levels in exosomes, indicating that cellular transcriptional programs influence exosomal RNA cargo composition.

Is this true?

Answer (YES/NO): NO